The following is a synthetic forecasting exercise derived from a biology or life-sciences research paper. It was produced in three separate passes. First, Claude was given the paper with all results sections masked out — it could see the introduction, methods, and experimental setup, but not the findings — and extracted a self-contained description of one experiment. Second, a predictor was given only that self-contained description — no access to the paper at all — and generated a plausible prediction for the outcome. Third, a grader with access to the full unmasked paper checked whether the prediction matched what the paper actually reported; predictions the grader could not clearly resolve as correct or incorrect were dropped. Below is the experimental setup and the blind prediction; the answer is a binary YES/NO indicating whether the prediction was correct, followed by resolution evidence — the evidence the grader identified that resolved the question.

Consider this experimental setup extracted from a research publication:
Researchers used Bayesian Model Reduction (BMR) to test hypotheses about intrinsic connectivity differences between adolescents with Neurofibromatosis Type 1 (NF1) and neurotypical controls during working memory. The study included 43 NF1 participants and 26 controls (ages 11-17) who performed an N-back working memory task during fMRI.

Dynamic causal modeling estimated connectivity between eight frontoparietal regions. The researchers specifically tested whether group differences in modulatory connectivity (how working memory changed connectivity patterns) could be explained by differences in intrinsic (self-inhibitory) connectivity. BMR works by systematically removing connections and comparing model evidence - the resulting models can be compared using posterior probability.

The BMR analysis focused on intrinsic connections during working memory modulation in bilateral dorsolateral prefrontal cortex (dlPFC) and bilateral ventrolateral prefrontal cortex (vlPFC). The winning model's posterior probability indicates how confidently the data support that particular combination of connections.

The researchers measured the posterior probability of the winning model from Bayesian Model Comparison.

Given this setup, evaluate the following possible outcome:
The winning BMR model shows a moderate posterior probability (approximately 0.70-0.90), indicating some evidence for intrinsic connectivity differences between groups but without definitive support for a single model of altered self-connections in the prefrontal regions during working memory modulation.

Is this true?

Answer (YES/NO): NO